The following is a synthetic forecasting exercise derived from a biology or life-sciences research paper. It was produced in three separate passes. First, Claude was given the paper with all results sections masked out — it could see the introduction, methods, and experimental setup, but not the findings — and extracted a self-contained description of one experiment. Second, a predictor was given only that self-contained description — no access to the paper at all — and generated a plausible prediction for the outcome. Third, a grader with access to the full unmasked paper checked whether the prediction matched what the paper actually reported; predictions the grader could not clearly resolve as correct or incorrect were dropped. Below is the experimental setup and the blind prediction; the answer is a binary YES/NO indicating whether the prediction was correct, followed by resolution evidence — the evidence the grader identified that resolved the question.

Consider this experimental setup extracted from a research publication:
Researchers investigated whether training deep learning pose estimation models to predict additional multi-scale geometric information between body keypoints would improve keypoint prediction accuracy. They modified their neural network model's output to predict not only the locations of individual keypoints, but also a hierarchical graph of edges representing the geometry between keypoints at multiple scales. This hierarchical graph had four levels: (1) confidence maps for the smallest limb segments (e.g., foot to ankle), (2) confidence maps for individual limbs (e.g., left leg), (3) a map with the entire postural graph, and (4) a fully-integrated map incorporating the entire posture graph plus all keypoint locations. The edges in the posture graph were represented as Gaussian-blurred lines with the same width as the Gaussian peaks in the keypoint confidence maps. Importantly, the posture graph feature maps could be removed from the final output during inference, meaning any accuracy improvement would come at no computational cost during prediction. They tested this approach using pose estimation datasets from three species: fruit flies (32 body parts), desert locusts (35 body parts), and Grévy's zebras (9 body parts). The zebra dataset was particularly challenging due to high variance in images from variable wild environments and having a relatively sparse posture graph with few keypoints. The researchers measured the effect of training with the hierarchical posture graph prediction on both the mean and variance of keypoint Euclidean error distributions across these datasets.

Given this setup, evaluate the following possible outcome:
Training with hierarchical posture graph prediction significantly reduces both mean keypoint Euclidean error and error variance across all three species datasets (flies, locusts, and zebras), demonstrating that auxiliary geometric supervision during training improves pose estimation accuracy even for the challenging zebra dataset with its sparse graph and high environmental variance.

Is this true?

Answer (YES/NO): YES